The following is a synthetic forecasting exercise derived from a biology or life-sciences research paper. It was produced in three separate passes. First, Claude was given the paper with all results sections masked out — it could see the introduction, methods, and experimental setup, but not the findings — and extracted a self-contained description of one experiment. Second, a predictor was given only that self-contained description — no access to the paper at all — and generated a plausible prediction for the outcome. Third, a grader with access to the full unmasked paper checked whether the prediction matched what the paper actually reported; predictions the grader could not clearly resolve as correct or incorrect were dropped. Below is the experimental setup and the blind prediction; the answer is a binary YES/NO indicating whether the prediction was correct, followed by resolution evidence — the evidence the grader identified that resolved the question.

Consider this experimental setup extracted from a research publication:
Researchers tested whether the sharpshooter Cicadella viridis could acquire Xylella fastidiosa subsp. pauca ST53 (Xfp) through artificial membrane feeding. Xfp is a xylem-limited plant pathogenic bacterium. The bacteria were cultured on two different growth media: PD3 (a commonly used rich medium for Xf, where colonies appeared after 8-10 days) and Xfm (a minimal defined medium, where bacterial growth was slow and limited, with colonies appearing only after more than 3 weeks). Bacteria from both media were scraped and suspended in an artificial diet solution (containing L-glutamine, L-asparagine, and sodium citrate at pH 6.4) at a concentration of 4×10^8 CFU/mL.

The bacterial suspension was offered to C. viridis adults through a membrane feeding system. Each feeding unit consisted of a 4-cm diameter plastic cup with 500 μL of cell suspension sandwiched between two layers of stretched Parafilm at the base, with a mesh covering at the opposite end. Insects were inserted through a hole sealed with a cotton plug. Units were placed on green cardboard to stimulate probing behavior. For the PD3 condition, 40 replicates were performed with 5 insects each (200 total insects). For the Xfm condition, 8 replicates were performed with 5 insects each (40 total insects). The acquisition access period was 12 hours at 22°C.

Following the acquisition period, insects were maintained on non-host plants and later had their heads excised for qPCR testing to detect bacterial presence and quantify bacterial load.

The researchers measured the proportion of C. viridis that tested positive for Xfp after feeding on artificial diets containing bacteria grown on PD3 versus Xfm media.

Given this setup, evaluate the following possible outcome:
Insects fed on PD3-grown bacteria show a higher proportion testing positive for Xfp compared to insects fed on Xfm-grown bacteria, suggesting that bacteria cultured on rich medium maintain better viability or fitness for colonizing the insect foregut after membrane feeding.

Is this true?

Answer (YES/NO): NO